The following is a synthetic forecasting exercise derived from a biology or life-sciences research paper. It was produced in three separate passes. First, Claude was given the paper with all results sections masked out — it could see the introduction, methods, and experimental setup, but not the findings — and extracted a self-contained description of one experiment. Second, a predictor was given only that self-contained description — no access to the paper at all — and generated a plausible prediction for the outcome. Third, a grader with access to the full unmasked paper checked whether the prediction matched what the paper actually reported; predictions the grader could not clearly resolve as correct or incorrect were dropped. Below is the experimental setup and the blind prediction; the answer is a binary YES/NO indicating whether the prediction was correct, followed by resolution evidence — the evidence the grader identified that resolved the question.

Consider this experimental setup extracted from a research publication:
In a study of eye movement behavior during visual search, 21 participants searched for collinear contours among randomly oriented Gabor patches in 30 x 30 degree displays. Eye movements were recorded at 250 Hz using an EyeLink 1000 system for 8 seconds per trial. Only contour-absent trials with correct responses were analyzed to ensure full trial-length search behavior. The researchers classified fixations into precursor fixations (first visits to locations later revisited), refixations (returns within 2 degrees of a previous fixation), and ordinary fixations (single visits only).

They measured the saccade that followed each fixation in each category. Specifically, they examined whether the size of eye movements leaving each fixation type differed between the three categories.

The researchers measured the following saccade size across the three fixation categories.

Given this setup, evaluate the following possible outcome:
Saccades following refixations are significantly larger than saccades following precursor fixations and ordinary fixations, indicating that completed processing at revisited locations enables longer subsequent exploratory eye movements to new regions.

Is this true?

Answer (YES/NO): NO